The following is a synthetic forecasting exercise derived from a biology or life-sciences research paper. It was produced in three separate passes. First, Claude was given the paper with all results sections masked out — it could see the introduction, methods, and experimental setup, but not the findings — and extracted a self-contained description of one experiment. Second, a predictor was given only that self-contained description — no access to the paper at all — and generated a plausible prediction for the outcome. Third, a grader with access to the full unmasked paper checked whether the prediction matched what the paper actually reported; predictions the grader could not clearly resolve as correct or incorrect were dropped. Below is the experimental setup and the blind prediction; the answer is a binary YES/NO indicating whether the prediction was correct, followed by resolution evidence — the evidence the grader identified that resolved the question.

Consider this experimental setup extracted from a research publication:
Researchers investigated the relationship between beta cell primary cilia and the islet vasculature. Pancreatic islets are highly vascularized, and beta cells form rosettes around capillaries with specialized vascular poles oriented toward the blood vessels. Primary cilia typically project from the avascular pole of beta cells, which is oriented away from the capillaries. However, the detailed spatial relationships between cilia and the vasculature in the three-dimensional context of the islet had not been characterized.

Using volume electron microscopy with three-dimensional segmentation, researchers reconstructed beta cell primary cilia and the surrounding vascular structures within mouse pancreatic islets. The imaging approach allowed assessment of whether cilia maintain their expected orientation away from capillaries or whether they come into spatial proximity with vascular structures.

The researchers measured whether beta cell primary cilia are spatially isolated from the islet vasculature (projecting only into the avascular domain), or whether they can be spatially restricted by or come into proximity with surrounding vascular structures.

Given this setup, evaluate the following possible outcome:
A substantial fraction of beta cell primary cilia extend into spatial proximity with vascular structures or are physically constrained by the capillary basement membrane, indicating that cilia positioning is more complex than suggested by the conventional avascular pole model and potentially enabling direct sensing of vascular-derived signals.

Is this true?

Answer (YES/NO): NO